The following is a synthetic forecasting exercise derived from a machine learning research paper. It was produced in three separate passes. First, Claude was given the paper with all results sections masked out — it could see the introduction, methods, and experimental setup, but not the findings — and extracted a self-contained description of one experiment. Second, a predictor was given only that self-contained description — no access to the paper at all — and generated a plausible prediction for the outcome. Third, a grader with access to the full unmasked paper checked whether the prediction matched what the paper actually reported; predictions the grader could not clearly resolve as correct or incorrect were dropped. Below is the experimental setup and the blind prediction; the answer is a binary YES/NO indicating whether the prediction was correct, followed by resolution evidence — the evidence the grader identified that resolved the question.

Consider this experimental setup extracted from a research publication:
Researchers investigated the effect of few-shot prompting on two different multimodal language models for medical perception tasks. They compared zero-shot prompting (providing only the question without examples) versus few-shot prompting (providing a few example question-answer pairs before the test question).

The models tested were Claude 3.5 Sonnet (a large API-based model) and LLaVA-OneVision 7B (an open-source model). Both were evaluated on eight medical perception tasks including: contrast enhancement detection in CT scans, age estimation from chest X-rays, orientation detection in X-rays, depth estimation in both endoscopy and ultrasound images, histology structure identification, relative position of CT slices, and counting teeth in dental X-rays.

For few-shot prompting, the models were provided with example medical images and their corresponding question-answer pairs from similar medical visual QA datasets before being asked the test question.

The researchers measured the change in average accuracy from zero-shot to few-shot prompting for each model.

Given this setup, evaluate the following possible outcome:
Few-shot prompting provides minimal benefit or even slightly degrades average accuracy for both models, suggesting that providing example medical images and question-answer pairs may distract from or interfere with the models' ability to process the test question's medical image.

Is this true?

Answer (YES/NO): NO